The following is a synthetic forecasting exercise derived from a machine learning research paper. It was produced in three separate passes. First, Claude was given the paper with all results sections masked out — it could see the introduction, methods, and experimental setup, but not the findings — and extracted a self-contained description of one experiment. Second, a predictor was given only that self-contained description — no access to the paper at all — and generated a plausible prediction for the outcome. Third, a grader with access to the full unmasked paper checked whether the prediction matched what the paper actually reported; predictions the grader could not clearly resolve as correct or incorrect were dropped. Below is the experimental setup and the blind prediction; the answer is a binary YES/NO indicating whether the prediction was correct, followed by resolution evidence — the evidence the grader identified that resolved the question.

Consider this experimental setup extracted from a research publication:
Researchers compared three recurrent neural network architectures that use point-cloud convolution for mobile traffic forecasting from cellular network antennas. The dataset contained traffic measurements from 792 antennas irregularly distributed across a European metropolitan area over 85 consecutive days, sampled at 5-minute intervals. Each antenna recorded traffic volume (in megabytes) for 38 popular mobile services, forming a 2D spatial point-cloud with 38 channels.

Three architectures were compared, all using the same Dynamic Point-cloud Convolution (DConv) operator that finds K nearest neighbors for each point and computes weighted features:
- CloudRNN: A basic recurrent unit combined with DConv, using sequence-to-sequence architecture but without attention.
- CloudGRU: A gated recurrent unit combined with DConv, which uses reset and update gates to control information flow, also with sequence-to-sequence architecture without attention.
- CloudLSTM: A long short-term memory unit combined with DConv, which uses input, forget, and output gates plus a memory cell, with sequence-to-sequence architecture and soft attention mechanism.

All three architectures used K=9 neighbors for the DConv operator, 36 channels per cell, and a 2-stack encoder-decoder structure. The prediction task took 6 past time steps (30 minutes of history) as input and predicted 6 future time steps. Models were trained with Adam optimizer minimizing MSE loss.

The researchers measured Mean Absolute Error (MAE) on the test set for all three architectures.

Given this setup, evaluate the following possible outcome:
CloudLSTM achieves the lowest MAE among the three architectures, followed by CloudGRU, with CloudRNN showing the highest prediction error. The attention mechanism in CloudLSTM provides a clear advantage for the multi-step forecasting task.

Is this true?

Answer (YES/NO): NO